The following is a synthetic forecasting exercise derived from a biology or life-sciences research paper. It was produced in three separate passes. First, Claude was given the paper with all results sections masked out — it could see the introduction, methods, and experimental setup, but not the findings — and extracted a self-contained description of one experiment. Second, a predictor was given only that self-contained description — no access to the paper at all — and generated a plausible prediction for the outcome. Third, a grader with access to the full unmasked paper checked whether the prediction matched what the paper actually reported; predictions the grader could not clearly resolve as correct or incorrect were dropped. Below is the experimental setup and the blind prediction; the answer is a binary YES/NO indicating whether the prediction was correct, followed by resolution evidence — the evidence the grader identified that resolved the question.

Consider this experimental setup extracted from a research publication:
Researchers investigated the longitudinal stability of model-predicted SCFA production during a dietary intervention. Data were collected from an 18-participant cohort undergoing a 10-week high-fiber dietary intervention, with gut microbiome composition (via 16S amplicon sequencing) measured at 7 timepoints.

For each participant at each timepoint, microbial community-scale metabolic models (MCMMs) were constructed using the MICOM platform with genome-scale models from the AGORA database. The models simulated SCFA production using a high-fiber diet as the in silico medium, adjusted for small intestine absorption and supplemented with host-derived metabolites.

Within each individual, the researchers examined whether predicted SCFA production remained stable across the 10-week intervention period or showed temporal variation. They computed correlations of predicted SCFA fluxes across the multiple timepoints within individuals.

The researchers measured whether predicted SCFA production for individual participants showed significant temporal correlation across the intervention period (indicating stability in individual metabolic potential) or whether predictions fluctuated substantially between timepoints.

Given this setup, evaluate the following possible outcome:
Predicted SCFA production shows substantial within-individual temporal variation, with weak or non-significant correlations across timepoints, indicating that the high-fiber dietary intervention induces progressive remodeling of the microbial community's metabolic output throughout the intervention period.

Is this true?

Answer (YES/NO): NO